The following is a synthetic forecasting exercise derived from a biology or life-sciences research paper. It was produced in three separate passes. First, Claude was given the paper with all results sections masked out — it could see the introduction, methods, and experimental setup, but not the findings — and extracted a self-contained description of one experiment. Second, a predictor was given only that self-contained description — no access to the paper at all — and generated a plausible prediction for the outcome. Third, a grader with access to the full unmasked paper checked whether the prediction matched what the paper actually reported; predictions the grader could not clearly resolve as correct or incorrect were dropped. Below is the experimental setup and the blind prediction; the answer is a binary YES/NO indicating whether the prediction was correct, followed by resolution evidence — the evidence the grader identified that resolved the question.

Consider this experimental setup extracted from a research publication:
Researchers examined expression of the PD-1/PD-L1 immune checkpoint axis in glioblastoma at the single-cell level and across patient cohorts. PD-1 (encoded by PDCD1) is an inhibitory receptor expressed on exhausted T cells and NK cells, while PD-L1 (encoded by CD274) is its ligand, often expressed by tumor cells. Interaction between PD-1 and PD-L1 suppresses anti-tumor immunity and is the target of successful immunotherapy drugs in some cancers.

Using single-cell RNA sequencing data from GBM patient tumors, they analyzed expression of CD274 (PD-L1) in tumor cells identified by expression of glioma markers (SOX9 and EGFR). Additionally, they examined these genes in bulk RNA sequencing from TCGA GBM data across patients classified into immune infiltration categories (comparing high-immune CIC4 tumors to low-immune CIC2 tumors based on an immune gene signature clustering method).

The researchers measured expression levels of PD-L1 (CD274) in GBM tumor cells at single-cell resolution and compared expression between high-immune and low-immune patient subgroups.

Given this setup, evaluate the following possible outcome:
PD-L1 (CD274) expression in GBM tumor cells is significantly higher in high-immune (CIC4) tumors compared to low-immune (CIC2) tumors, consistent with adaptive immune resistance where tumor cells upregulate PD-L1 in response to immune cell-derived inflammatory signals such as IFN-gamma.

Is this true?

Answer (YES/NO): NO